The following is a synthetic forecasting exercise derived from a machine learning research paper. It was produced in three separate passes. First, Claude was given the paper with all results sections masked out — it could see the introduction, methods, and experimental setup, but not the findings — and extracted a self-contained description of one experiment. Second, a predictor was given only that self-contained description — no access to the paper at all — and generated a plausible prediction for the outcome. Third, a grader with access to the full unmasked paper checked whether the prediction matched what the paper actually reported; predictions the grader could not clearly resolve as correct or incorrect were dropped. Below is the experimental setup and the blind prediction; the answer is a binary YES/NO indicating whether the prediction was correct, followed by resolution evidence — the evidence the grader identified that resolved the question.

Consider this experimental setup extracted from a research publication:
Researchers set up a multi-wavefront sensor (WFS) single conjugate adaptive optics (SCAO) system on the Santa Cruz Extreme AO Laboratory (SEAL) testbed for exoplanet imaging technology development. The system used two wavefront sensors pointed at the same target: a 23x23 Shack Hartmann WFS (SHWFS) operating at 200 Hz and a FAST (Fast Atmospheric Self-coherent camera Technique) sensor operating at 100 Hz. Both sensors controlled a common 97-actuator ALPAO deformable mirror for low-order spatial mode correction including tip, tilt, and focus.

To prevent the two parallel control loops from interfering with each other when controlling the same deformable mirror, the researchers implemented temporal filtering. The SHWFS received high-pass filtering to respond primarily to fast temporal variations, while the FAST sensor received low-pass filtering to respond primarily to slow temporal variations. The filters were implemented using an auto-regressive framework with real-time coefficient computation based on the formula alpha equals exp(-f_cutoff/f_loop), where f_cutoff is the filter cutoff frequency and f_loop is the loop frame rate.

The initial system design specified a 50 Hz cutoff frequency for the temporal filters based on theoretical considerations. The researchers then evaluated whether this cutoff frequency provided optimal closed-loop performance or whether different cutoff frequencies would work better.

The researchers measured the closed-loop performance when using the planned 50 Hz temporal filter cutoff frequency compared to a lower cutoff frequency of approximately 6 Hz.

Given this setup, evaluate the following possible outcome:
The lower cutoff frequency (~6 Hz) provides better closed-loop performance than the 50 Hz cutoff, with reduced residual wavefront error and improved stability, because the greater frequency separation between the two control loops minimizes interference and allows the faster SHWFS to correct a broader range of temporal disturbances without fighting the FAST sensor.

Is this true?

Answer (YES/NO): YES